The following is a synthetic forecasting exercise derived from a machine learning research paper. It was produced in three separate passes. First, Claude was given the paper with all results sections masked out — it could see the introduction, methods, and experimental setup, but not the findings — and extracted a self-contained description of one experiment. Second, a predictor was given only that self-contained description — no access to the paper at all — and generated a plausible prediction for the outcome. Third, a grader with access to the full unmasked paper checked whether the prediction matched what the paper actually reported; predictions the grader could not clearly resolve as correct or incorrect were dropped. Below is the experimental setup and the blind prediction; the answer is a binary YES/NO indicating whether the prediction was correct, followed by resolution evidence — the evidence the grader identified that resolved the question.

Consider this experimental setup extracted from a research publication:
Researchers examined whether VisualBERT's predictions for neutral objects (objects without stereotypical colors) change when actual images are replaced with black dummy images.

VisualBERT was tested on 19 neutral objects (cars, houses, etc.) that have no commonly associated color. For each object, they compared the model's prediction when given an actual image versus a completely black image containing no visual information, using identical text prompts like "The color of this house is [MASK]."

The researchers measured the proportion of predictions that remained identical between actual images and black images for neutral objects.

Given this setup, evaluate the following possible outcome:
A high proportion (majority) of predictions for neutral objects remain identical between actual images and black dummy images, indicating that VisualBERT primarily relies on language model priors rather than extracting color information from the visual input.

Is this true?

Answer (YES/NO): YES